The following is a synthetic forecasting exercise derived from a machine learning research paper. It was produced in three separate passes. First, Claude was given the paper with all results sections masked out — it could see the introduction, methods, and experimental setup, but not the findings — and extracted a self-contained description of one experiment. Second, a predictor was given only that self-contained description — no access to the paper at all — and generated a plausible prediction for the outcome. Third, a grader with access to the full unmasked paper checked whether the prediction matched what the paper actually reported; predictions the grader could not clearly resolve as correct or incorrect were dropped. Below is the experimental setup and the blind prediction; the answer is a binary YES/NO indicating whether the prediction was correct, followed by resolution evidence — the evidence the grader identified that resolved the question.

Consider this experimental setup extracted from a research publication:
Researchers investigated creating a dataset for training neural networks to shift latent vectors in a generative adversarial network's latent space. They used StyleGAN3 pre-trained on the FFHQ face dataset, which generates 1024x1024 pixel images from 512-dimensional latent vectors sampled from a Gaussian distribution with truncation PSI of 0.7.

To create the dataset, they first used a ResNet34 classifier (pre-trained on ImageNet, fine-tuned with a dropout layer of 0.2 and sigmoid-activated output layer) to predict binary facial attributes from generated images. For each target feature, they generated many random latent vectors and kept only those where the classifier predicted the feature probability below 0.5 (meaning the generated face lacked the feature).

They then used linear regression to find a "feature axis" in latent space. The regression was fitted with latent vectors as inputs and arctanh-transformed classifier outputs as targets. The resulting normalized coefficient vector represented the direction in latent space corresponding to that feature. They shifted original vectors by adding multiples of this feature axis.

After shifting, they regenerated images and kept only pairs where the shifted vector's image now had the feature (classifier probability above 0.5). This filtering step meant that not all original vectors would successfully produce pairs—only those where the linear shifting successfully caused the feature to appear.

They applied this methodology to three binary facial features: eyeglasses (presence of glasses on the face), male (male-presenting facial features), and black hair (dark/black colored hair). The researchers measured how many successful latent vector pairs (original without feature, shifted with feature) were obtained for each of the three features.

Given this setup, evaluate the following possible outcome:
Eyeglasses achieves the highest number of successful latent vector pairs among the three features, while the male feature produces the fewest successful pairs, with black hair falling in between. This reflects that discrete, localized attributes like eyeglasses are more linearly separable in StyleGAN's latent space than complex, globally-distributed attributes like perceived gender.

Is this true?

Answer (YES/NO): YES